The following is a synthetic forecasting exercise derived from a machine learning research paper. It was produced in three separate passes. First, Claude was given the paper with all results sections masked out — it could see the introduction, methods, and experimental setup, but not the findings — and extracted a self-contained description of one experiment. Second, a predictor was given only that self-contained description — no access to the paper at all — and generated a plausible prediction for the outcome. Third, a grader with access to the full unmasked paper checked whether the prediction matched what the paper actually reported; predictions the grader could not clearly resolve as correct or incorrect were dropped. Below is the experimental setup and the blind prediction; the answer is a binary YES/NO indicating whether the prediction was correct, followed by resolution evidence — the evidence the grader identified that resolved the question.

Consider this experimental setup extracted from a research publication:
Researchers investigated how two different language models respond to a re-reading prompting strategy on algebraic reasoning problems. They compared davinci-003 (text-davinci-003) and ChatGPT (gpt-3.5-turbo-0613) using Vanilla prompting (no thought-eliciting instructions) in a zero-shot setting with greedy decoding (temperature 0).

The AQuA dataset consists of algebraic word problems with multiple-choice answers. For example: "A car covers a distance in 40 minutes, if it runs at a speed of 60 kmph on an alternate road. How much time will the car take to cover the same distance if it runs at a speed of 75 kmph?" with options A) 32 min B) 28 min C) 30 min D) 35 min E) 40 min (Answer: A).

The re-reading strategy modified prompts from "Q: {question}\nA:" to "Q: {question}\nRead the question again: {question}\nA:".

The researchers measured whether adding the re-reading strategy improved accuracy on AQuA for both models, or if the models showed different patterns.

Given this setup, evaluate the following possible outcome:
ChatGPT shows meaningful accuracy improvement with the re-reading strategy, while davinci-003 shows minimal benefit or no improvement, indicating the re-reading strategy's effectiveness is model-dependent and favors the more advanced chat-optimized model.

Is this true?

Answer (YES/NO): NO